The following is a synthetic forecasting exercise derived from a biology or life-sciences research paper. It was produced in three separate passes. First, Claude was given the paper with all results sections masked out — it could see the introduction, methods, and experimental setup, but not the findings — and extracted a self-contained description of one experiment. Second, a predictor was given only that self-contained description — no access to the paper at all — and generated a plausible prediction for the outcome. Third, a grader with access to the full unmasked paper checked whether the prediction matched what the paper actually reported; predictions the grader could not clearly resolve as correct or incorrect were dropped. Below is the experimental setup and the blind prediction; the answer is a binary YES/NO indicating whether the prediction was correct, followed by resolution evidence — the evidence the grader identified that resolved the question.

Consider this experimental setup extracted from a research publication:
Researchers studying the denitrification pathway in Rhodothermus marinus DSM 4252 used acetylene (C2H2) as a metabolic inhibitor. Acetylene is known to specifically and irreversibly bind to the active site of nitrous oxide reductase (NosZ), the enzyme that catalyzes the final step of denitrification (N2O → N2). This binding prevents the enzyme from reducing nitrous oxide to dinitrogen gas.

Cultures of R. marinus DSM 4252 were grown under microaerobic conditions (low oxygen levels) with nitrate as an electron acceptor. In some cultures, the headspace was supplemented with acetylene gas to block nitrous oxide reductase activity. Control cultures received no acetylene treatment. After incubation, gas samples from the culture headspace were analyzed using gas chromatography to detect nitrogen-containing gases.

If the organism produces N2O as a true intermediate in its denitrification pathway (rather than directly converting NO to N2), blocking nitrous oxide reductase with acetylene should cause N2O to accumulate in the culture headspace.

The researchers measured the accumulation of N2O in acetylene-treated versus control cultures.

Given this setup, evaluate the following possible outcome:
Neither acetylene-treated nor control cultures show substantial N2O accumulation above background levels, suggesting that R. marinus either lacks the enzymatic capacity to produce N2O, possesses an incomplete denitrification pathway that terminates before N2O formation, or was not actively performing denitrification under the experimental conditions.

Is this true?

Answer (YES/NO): NO